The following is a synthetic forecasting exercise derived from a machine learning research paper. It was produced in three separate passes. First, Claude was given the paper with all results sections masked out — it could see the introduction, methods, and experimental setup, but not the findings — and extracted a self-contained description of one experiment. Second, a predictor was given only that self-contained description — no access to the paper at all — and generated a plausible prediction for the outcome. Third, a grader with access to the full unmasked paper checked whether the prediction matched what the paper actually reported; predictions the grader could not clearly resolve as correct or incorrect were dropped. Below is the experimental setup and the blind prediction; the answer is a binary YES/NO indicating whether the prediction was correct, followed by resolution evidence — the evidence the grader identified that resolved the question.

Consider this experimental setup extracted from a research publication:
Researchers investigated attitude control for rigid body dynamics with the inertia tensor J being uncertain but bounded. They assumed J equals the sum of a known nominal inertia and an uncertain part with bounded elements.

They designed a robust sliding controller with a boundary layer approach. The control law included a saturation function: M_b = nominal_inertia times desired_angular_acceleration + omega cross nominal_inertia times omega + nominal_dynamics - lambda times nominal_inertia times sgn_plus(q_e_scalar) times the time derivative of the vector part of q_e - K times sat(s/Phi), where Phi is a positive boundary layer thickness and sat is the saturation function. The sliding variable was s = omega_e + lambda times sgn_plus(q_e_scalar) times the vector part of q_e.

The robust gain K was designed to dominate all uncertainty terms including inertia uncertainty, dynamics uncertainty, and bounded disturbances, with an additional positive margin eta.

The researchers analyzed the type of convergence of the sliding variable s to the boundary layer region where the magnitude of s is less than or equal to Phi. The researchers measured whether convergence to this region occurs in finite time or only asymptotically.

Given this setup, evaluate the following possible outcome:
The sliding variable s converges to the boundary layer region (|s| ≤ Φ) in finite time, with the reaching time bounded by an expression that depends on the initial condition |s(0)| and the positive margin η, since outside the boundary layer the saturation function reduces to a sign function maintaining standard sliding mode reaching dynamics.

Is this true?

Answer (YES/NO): YES